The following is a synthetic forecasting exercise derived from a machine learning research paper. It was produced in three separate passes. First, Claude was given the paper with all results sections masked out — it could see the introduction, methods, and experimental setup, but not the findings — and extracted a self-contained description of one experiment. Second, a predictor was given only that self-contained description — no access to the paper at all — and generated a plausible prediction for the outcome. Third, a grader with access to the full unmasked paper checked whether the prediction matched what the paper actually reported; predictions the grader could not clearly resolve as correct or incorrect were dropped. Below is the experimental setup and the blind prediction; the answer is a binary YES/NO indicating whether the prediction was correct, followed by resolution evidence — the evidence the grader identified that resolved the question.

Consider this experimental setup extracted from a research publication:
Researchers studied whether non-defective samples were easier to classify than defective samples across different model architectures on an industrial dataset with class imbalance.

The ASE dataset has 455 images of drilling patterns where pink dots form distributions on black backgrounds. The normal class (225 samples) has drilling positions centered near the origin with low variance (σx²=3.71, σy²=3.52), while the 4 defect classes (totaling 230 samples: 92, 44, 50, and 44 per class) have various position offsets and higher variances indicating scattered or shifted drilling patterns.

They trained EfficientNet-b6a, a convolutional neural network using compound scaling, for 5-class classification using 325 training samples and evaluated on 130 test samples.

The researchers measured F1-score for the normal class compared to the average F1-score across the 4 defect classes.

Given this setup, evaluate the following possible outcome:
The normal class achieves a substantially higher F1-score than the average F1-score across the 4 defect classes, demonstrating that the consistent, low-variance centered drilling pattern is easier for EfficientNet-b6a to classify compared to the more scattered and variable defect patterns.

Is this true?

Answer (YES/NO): YES